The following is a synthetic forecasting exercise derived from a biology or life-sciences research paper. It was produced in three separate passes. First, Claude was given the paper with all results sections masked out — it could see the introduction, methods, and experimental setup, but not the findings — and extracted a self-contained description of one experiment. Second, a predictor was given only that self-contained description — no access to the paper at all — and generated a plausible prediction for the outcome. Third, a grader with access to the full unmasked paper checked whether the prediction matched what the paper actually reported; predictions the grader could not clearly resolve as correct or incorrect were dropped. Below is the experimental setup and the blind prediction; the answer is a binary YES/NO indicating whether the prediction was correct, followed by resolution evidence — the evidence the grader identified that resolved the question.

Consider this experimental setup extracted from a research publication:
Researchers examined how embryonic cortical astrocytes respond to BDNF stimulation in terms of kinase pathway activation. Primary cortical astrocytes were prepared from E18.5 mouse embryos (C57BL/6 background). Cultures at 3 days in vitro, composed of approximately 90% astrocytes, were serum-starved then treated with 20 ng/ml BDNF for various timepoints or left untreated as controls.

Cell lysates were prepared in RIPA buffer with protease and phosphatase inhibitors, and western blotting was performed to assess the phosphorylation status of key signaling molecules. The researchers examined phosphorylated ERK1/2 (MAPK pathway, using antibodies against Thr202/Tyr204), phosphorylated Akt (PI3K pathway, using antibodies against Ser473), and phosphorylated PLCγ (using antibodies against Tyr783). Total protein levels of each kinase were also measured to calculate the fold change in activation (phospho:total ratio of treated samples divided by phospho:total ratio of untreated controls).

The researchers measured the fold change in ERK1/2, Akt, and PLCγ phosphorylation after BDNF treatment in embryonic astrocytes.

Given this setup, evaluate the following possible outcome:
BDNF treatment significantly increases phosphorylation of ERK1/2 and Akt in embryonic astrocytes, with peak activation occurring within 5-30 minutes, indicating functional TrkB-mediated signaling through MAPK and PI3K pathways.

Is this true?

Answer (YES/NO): YES